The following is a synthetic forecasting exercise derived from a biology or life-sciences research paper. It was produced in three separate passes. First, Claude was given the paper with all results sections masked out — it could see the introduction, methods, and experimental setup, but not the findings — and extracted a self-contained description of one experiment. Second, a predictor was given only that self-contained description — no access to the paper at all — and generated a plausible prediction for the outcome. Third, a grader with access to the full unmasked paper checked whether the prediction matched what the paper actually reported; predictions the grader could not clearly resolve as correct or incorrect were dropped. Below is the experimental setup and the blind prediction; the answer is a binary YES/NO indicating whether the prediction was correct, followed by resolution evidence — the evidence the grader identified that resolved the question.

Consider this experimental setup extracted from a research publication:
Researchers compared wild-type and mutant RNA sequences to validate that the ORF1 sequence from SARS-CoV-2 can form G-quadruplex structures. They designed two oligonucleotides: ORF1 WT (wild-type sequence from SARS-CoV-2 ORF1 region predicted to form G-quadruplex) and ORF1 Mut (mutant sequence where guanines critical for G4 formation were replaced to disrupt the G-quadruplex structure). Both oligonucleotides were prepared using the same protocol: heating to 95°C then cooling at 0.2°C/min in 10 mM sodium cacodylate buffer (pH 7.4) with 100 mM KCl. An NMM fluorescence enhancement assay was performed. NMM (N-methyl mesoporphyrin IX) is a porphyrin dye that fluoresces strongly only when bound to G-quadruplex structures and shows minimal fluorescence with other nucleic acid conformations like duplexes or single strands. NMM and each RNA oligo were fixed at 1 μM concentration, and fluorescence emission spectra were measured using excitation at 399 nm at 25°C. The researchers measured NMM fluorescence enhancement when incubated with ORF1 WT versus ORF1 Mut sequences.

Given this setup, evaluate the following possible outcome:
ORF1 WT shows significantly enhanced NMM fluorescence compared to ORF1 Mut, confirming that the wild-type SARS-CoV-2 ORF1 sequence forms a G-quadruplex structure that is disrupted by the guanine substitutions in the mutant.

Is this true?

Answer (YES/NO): YES